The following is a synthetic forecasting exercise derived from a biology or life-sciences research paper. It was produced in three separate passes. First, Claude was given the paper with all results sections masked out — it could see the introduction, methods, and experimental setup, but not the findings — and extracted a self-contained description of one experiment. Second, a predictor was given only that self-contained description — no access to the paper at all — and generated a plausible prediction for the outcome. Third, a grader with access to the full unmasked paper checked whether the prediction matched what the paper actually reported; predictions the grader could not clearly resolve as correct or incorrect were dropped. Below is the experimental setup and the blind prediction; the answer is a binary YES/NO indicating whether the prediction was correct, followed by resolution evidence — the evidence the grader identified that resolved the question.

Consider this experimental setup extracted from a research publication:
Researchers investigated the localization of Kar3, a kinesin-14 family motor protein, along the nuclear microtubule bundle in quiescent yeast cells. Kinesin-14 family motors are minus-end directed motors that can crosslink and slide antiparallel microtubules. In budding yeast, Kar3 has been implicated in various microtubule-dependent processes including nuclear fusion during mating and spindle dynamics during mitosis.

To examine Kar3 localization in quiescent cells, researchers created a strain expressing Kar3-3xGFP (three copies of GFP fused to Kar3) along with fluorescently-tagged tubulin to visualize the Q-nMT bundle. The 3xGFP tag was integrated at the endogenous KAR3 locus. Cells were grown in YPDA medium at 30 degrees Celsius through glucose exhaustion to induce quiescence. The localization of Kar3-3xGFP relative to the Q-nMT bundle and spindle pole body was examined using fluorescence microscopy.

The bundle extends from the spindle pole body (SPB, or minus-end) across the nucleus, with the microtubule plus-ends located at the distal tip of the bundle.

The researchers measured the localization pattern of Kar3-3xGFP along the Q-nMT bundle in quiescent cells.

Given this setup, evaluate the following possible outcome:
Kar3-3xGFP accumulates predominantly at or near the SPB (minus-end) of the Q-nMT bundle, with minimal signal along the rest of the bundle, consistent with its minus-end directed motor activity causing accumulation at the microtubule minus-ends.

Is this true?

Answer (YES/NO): NO